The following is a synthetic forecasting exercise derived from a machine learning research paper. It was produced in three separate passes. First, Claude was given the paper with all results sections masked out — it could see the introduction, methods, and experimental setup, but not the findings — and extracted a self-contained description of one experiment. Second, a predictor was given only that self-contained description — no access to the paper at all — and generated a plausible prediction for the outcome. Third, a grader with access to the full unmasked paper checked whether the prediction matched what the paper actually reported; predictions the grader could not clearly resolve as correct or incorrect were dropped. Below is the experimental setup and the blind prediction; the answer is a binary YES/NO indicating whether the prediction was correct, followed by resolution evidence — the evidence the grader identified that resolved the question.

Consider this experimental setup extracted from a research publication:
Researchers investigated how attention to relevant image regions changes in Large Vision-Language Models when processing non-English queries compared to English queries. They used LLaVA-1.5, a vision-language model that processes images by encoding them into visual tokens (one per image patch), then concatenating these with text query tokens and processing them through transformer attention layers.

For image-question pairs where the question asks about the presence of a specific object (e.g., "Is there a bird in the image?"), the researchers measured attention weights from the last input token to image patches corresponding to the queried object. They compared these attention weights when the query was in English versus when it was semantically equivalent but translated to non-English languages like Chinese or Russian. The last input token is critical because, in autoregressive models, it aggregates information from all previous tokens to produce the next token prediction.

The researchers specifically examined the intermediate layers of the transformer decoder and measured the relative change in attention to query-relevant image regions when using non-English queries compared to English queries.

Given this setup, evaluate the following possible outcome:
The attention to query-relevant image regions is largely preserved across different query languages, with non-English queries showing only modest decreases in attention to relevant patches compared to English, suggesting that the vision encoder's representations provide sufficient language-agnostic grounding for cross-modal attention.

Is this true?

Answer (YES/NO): NO